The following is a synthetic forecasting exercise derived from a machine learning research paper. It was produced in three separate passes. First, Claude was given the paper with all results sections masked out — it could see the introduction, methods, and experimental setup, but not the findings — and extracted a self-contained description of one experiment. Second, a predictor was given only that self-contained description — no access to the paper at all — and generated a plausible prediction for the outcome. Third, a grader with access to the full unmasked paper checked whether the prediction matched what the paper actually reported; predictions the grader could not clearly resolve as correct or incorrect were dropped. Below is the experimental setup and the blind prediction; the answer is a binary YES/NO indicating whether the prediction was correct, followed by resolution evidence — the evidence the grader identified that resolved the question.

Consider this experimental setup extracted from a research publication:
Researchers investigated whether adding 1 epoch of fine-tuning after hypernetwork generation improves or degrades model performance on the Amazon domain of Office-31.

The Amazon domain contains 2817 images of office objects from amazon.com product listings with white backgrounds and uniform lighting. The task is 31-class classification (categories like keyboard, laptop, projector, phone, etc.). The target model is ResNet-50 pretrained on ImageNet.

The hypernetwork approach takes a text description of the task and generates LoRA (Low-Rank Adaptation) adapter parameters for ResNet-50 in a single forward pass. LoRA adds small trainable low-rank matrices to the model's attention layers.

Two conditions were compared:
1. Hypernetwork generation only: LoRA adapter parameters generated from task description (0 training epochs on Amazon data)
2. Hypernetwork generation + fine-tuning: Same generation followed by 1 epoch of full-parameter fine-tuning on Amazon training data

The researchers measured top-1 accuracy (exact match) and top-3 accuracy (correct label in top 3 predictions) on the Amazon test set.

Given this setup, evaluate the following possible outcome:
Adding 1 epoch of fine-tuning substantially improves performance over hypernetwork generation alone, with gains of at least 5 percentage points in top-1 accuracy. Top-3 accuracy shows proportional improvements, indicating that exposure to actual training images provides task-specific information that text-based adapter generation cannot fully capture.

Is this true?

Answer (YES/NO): NO